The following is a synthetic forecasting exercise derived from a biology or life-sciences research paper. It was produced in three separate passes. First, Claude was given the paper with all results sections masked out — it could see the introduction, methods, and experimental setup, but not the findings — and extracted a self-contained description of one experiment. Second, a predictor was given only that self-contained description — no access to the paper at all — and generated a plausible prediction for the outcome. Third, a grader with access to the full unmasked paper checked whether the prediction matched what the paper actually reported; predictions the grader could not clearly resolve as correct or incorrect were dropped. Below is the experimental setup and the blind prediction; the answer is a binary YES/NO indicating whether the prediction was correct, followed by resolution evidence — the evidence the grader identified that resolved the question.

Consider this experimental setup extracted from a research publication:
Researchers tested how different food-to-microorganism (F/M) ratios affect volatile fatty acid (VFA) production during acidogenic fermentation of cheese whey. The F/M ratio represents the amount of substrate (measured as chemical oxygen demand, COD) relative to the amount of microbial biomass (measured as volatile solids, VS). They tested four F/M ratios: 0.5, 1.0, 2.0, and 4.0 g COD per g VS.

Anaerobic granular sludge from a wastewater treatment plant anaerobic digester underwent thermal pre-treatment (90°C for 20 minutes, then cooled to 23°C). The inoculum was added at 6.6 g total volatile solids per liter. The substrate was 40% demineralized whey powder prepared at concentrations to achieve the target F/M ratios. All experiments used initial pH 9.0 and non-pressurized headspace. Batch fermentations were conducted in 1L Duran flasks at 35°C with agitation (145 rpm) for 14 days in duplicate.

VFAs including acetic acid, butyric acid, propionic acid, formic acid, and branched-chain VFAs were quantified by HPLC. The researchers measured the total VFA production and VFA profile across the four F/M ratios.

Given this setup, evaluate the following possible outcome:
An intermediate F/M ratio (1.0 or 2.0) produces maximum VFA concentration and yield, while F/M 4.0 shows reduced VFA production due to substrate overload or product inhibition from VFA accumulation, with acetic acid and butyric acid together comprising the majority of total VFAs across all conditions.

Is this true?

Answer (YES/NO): NO